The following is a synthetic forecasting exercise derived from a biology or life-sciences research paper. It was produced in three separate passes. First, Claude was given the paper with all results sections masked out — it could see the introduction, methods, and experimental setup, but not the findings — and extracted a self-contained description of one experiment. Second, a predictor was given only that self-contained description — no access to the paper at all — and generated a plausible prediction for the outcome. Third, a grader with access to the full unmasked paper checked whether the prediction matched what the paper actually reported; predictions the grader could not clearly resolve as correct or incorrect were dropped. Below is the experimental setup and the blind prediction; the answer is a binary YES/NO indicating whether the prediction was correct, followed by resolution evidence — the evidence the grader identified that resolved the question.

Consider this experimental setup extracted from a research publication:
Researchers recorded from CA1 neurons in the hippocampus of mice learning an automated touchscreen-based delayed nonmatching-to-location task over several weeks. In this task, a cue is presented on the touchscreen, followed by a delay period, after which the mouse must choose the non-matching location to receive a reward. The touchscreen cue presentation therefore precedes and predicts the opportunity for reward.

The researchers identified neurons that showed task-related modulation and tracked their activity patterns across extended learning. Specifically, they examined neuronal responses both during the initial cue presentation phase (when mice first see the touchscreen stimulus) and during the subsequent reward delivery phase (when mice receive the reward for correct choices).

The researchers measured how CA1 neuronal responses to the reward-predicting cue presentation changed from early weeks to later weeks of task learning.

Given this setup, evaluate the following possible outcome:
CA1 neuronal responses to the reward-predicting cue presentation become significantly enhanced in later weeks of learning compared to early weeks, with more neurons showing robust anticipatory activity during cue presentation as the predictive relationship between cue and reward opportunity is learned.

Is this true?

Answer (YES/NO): YES